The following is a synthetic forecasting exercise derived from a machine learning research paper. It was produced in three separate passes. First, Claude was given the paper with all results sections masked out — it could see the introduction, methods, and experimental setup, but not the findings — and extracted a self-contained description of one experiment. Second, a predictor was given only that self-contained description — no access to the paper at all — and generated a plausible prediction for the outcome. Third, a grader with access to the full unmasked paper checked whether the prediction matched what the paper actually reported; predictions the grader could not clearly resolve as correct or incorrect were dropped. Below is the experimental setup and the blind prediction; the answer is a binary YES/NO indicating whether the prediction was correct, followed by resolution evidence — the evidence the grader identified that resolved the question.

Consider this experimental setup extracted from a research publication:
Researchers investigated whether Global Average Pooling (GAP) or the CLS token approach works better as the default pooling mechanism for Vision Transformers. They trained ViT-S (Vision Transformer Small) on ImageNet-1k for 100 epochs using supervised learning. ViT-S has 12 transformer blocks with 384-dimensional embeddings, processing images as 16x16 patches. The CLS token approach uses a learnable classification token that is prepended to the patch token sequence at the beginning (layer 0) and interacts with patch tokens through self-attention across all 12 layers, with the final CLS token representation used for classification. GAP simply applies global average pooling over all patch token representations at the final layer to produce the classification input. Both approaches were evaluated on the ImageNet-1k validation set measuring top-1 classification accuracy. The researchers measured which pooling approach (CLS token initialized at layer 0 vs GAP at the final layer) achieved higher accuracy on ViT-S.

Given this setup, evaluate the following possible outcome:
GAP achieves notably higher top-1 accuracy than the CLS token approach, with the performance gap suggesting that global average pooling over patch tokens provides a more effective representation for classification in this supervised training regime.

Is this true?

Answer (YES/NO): YES